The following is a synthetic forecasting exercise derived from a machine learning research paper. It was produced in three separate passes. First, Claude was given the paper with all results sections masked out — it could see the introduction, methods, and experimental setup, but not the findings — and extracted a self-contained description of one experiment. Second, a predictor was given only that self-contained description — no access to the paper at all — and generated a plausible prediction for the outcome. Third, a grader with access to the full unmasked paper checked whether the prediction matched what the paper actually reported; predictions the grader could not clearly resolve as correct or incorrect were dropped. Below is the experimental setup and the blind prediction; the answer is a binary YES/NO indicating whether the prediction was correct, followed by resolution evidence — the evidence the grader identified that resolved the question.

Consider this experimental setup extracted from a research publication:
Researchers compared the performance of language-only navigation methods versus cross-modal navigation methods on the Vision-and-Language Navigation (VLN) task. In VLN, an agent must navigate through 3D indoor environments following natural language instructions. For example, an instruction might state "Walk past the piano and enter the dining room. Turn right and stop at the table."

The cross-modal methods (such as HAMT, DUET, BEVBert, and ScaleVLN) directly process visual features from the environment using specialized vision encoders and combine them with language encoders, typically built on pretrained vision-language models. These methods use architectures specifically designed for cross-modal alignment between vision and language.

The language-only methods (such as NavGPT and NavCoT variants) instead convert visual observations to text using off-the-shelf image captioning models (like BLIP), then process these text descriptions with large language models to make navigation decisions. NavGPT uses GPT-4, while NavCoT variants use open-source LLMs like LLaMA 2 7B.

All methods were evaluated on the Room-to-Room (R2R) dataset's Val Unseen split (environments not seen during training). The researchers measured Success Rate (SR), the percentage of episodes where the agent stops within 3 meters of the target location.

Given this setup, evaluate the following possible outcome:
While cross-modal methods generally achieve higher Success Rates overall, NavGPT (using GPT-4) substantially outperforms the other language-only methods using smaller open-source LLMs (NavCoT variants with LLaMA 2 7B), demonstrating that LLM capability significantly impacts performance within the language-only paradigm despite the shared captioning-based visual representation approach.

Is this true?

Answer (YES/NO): NO